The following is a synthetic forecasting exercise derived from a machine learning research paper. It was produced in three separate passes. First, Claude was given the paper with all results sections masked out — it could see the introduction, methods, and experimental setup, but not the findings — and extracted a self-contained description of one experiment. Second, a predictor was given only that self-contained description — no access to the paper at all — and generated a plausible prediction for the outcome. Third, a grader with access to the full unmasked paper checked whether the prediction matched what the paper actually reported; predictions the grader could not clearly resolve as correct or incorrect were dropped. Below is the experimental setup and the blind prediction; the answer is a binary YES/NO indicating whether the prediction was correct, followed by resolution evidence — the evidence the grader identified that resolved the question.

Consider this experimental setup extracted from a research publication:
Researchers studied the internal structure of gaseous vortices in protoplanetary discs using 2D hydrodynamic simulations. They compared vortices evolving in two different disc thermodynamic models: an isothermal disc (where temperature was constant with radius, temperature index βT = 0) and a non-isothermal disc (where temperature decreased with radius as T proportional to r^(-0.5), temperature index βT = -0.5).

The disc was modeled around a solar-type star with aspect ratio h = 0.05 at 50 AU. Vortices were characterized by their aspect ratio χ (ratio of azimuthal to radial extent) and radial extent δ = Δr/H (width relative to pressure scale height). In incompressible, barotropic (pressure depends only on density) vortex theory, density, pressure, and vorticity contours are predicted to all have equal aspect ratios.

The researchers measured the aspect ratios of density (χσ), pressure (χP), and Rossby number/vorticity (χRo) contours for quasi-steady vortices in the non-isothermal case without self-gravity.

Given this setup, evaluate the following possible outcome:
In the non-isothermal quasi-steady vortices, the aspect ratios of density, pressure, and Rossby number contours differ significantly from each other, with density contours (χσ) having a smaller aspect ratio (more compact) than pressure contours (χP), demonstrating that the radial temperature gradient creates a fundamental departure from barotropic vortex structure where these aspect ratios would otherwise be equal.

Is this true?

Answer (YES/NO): NO